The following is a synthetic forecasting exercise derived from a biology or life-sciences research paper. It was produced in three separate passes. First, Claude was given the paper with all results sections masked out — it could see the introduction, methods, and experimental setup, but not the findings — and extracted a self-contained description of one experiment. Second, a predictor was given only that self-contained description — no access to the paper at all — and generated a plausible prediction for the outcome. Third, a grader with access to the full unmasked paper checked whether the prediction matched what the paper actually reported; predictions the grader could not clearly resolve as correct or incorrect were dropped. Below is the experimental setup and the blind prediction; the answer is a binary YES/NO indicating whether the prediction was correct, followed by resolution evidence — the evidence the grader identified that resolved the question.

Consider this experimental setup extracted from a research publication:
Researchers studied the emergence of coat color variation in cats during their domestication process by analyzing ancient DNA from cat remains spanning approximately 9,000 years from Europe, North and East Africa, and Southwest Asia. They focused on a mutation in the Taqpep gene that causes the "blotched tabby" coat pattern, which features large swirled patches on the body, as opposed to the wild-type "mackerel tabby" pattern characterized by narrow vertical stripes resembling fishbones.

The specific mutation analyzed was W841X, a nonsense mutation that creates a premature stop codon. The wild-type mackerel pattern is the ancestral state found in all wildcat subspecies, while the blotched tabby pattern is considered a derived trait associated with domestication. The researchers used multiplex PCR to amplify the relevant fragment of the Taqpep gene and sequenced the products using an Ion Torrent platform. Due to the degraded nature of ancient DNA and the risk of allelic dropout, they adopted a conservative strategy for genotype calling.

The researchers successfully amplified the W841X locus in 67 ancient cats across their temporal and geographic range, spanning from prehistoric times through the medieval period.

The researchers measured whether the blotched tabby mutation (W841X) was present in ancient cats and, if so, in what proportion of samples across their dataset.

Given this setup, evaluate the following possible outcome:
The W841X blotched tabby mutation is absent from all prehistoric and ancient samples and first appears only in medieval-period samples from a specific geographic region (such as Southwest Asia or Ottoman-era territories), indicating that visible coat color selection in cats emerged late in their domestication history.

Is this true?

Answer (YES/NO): YES